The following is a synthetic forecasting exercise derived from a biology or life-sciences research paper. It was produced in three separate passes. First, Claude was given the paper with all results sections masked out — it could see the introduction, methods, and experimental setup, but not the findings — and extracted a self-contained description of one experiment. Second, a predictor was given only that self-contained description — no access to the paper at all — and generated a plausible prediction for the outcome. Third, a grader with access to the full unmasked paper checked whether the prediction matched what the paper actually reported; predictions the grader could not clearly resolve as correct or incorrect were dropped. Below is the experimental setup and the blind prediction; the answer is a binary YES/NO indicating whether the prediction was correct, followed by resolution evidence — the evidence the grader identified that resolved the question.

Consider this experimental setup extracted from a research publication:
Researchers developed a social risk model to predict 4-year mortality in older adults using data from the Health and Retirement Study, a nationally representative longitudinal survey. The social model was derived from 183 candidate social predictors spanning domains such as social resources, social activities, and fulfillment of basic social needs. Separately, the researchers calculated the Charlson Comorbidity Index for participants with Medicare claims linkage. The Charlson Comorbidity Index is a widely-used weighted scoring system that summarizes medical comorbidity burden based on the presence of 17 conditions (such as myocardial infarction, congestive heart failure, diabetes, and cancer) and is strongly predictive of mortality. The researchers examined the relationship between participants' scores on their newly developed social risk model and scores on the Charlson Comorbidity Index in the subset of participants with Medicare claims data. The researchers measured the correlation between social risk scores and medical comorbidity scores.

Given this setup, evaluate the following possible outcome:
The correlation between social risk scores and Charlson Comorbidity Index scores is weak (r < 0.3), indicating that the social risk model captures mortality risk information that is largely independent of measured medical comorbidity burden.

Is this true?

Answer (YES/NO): YES